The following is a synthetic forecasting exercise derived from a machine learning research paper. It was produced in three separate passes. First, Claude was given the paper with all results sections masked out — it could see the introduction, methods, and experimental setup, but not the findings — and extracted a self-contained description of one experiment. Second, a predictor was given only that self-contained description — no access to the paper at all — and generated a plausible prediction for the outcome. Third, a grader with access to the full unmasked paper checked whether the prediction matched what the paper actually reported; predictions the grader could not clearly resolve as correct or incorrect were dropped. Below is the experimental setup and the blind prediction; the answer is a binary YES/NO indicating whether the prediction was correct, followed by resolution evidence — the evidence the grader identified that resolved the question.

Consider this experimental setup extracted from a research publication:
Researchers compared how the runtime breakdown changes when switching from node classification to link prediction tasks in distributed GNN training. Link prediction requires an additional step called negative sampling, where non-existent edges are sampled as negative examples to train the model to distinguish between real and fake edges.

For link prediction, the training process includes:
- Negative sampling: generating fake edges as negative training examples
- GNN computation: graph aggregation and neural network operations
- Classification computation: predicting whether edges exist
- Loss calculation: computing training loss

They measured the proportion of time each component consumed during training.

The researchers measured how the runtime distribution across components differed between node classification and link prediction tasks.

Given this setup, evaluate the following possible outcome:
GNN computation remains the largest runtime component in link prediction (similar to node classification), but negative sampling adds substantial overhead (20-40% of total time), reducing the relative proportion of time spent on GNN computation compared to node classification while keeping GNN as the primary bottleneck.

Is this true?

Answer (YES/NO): NO